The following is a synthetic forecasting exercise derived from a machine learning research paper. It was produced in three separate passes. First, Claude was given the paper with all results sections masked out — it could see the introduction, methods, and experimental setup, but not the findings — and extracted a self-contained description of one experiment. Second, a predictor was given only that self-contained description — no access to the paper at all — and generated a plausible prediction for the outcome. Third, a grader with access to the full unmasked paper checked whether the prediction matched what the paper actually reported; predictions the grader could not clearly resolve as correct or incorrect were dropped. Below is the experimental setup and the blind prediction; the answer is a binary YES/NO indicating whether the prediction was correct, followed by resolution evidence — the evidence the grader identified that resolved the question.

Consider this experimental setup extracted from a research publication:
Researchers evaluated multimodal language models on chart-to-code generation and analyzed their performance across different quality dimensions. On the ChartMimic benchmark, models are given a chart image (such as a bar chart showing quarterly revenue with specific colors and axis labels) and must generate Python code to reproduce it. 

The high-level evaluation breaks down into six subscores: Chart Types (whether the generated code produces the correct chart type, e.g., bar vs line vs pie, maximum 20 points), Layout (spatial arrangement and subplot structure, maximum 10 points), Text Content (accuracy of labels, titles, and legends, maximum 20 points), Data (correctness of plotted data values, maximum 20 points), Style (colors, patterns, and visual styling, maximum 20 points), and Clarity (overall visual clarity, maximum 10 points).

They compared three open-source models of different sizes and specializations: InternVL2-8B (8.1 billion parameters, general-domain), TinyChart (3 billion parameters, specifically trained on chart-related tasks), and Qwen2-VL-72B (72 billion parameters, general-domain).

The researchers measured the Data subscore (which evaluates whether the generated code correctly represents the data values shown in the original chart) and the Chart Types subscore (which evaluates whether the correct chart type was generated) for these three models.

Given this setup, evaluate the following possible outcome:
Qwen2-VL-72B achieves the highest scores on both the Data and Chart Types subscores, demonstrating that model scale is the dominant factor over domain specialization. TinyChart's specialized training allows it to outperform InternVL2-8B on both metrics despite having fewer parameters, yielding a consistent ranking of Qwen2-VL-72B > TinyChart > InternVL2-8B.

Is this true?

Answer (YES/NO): NO